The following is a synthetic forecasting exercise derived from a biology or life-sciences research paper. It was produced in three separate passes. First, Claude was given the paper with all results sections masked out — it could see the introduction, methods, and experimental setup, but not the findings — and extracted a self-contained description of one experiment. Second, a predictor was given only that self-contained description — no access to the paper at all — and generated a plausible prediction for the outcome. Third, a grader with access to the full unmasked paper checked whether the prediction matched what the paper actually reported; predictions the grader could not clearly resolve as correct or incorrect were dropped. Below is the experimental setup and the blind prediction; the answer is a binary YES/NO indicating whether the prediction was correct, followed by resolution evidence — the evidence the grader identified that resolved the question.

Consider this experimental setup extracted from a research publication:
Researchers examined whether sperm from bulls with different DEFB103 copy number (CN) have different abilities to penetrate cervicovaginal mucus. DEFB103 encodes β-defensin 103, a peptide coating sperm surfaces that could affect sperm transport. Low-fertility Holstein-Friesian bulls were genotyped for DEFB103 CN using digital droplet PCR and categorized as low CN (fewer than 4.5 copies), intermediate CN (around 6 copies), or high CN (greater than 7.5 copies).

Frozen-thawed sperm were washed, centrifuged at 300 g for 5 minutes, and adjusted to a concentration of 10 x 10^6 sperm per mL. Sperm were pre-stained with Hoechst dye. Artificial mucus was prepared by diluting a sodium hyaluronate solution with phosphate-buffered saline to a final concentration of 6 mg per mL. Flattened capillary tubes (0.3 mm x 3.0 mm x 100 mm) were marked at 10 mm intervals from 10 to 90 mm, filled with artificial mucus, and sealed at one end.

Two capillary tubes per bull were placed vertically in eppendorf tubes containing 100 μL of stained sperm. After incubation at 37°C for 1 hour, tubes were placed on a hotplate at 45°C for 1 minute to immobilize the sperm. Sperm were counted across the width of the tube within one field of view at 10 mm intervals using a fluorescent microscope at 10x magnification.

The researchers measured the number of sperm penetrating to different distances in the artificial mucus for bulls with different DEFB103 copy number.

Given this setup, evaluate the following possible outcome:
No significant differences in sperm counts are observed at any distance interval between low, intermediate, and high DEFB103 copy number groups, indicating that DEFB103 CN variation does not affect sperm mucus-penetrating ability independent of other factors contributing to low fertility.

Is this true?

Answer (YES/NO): YES